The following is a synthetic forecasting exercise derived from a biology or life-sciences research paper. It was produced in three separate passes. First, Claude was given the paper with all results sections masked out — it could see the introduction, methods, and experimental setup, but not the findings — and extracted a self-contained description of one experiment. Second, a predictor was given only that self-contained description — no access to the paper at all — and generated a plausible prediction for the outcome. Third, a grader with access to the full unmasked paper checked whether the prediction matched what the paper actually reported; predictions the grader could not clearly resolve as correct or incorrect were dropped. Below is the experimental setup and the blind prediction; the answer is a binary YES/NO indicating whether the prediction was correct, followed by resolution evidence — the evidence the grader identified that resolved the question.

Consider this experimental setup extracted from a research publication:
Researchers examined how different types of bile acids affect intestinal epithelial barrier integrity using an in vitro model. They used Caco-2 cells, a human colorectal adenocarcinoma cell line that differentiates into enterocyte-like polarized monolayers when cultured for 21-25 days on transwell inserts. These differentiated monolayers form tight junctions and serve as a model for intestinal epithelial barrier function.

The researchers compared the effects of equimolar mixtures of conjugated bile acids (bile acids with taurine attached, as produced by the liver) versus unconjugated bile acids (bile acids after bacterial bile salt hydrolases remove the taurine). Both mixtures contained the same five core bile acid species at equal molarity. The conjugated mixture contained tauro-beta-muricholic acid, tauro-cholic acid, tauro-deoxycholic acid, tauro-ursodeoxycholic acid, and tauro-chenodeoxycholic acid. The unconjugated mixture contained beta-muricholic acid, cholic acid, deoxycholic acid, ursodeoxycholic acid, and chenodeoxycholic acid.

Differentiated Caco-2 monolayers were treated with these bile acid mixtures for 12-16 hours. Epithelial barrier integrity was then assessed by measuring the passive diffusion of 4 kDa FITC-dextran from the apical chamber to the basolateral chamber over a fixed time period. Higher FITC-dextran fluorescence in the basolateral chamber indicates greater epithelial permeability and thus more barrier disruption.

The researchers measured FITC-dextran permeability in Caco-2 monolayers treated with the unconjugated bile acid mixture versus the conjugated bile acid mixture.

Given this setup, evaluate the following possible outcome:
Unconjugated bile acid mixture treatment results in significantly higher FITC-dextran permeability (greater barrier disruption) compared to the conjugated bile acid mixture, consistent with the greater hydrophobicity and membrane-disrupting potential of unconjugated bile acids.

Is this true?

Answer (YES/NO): YES